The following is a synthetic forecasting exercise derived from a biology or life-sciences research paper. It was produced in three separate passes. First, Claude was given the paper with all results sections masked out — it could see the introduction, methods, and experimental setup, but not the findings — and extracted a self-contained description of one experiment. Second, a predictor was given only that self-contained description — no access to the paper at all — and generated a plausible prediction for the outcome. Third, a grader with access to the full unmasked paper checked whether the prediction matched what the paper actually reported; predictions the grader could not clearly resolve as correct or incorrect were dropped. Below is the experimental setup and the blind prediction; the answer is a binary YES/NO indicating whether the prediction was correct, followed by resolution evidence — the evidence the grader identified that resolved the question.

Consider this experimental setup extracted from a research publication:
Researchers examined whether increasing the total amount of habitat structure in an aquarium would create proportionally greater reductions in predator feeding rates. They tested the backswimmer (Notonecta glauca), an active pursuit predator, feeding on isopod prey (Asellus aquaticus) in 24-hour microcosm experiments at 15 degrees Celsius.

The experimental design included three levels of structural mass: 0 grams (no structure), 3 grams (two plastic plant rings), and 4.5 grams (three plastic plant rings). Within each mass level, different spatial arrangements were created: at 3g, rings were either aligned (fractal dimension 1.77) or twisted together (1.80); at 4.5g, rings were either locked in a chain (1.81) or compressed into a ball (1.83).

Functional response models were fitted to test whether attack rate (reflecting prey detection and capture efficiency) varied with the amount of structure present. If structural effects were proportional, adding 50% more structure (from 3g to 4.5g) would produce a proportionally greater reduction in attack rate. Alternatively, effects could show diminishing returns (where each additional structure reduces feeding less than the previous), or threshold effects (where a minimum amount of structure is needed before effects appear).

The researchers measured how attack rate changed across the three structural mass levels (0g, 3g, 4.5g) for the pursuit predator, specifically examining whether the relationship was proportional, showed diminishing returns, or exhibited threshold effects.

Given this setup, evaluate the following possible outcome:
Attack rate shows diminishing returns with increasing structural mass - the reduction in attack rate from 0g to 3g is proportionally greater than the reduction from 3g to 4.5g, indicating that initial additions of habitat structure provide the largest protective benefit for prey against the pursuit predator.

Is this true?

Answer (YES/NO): YES